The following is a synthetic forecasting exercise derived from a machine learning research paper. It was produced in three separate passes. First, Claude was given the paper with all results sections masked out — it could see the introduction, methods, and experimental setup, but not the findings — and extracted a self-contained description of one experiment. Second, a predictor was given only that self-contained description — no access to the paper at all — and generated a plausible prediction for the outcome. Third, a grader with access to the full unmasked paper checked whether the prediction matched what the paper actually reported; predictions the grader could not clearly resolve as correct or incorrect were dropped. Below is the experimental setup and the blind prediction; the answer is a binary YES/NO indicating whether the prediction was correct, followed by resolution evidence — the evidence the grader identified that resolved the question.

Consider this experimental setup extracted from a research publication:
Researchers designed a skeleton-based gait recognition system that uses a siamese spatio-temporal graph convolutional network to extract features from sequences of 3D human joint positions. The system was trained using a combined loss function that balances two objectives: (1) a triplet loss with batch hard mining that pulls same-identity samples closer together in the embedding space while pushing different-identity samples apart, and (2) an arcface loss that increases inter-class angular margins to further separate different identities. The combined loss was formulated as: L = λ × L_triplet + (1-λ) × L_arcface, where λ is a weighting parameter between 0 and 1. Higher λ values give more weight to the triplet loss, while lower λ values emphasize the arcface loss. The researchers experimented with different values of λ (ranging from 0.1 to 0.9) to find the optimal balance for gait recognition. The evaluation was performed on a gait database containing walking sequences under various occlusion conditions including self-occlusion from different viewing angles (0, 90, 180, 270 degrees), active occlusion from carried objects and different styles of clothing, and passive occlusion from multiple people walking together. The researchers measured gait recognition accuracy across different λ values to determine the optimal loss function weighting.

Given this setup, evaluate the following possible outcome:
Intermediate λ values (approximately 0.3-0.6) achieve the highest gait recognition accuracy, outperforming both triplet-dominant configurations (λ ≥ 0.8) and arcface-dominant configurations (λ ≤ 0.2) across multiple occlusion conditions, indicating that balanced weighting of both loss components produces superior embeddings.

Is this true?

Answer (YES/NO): NO